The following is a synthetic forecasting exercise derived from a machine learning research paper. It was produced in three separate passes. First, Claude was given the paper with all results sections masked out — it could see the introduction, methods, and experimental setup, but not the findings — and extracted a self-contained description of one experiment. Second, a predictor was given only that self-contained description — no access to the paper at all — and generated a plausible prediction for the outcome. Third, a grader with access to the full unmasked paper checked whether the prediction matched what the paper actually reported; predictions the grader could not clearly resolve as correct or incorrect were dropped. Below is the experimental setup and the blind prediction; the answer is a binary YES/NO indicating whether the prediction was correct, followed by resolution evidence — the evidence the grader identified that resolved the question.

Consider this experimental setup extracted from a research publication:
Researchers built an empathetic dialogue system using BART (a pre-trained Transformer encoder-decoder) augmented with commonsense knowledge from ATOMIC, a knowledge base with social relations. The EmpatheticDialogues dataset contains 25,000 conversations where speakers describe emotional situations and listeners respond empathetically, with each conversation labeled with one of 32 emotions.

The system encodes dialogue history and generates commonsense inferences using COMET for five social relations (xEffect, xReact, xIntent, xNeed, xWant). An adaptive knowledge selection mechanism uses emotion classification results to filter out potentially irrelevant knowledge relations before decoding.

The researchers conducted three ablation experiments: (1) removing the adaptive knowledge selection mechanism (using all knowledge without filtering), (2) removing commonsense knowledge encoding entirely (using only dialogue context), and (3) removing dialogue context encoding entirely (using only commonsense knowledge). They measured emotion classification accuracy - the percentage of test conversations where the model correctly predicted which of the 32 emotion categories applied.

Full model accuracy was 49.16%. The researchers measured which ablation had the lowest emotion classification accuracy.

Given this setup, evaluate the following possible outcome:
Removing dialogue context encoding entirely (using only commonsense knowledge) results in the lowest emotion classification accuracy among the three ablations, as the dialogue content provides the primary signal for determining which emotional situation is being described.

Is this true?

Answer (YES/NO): NO